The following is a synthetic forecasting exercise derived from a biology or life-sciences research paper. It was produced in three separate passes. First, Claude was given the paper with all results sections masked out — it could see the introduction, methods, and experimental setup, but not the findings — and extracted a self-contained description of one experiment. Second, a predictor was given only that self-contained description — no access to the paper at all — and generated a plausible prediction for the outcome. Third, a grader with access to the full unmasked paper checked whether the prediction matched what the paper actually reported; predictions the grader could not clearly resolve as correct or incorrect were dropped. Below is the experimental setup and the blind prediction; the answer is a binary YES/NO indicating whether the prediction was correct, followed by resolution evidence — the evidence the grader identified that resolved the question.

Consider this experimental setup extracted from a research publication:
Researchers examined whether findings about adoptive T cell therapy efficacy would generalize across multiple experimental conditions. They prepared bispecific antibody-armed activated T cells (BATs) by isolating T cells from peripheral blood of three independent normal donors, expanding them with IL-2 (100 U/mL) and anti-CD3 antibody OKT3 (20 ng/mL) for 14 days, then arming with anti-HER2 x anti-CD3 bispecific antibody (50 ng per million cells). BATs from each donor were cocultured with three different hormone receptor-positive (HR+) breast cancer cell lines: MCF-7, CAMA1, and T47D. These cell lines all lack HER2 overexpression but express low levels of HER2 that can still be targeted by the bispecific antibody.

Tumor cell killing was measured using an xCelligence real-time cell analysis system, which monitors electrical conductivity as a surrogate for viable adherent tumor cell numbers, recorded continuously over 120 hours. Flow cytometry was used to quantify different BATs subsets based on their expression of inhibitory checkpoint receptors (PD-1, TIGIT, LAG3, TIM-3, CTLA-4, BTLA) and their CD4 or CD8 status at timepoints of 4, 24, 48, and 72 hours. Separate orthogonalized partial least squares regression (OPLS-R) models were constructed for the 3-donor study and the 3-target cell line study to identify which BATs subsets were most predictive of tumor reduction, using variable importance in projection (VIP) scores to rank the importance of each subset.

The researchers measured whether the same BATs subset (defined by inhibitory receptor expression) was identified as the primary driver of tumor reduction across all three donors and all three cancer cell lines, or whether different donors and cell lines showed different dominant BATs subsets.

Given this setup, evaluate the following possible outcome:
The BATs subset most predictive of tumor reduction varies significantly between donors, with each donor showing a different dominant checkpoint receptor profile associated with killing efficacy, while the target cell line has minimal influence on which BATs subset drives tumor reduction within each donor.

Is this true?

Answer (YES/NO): NO